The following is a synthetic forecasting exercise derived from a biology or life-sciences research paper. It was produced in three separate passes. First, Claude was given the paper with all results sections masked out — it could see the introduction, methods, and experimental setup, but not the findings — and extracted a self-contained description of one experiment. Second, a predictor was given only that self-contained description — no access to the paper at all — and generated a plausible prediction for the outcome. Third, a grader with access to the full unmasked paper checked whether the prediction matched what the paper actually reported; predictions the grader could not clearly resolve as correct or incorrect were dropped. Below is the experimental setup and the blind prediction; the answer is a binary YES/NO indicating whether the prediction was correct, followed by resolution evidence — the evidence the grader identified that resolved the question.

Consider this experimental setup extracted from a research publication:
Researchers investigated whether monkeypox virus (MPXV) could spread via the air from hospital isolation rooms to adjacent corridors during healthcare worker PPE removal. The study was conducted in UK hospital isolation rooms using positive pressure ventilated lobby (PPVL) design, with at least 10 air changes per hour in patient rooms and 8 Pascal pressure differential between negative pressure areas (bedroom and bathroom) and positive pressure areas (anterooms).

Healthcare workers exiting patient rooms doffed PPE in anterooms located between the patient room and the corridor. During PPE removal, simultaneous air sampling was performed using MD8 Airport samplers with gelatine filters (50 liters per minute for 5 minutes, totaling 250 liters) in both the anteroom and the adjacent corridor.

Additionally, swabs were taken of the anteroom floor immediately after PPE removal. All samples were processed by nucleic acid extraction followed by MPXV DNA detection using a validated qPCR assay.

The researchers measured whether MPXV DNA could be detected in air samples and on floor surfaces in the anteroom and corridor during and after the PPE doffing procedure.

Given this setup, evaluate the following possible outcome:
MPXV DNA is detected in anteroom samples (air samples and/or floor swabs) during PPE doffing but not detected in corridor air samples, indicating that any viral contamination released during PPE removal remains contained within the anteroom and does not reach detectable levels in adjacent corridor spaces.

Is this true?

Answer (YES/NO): YES